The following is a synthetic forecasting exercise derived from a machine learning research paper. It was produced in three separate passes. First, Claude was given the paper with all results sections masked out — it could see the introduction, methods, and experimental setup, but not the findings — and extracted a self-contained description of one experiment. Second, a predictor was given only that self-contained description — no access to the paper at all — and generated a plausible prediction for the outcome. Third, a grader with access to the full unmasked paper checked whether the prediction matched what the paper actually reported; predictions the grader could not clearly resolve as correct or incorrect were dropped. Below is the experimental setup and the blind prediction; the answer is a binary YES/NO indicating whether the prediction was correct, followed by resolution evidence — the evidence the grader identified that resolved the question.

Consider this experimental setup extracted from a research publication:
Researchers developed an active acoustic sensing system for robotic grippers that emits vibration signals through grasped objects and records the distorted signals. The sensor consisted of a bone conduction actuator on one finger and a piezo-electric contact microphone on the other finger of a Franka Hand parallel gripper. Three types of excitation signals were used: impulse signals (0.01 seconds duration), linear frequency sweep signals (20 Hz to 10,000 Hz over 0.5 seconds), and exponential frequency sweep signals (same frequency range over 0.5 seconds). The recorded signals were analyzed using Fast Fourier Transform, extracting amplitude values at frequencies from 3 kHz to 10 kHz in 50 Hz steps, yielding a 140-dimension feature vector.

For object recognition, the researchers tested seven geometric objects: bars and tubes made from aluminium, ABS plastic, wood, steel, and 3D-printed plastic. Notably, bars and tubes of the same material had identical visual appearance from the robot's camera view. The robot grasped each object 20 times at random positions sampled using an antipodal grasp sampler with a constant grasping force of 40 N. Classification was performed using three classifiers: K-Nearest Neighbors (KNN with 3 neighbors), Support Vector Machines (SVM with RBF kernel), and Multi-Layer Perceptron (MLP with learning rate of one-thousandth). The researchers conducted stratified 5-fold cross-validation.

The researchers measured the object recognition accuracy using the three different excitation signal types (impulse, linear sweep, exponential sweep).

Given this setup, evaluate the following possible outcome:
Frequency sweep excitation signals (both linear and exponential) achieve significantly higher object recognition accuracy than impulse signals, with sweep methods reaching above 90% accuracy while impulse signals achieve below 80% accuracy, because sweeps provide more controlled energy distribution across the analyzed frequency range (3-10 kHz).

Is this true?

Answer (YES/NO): NO